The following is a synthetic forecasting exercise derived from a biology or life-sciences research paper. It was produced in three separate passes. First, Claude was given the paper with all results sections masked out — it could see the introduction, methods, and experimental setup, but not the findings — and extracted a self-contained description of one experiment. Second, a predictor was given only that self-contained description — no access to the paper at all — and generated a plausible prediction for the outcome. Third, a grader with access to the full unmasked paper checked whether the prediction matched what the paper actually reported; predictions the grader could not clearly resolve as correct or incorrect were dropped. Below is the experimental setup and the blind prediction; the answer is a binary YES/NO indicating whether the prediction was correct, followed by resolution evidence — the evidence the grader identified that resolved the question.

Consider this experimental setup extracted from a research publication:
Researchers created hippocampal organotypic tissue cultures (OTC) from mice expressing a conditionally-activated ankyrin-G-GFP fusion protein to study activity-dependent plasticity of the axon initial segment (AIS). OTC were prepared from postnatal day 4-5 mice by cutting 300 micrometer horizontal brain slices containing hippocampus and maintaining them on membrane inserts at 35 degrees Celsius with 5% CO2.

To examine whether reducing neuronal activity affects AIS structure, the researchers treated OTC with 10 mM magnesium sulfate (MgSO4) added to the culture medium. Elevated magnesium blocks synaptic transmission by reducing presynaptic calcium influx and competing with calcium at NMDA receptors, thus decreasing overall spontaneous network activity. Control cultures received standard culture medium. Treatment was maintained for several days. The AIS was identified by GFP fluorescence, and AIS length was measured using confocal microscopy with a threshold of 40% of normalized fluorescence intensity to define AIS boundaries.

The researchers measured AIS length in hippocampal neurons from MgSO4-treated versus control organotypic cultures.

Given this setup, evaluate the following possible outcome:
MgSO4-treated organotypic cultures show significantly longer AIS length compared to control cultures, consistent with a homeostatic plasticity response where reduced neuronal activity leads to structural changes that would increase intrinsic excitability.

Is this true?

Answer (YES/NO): YES